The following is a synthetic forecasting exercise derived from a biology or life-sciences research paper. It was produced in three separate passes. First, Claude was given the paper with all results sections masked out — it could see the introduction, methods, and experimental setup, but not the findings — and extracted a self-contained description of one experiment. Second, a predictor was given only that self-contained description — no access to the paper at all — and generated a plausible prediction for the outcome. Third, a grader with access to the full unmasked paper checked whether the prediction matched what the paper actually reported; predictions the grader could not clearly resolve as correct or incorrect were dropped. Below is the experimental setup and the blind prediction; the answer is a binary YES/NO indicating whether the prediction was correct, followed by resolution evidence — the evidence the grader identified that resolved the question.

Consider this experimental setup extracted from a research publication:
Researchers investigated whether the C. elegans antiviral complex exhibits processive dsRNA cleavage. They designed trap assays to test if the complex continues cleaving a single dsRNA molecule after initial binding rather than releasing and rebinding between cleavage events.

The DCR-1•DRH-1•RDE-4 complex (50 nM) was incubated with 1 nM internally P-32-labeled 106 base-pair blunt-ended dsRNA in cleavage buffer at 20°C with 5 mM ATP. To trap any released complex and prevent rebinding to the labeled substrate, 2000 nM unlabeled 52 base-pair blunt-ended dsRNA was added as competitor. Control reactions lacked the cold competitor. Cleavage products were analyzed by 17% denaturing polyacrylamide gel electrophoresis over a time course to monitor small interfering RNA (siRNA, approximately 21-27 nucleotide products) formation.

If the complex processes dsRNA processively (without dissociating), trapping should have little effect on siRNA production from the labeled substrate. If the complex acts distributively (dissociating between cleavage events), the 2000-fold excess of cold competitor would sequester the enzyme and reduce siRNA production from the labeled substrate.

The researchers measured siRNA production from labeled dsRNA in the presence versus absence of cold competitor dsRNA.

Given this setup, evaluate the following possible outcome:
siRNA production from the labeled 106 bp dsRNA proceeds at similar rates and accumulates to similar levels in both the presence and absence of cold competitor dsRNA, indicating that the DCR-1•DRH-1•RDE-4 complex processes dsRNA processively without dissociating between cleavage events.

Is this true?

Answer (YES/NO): NO